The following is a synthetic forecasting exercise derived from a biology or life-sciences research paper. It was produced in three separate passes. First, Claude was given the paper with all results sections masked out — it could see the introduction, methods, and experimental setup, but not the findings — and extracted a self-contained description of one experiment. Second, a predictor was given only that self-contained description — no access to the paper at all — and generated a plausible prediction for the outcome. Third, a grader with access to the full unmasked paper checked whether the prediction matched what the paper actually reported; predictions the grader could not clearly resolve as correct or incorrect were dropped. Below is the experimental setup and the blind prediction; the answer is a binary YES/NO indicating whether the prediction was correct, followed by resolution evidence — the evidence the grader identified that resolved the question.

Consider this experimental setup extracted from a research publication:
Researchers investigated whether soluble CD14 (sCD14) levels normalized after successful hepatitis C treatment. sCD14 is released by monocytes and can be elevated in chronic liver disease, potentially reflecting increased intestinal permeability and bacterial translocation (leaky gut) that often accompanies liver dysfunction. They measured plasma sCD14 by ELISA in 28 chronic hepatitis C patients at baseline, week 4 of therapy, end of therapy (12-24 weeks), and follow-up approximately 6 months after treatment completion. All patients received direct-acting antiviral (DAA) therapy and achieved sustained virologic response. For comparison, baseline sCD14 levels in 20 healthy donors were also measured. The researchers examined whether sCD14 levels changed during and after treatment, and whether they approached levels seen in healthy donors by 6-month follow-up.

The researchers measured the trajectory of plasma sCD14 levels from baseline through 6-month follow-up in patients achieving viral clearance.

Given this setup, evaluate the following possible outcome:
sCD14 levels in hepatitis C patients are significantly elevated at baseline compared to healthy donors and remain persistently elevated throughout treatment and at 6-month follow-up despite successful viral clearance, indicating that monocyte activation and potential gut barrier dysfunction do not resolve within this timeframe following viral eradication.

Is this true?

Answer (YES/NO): NO